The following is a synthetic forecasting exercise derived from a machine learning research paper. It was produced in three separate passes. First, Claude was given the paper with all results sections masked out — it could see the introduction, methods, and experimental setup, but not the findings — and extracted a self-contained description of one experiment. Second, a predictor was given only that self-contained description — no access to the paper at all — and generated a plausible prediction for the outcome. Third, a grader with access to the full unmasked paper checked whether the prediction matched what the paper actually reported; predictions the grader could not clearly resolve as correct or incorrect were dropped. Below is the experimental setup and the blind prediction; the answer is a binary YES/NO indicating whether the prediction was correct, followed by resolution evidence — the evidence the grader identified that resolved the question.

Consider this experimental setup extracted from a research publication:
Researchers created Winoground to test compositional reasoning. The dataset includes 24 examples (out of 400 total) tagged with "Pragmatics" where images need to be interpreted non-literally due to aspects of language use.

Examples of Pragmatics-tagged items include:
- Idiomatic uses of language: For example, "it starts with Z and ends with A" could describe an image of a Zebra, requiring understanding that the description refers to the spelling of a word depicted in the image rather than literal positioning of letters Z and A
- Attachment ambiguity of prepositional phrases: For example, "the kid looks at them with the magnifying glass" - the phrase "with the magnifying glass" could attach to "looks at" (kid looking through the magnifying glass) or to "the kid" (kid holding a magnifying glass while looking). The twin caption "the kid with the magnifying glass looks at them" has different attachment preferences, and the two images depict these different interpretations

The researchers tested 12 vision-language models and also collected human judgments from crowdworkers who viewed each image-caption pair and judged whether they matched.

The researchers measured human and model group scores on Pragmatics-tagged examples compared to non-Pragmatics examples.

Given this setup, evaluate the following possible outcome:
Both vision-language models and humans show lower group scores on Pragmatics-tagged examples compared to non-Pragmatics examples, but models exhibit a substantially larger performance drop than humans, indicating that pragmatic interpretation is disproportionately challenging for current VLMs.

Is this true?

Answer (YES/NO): NO